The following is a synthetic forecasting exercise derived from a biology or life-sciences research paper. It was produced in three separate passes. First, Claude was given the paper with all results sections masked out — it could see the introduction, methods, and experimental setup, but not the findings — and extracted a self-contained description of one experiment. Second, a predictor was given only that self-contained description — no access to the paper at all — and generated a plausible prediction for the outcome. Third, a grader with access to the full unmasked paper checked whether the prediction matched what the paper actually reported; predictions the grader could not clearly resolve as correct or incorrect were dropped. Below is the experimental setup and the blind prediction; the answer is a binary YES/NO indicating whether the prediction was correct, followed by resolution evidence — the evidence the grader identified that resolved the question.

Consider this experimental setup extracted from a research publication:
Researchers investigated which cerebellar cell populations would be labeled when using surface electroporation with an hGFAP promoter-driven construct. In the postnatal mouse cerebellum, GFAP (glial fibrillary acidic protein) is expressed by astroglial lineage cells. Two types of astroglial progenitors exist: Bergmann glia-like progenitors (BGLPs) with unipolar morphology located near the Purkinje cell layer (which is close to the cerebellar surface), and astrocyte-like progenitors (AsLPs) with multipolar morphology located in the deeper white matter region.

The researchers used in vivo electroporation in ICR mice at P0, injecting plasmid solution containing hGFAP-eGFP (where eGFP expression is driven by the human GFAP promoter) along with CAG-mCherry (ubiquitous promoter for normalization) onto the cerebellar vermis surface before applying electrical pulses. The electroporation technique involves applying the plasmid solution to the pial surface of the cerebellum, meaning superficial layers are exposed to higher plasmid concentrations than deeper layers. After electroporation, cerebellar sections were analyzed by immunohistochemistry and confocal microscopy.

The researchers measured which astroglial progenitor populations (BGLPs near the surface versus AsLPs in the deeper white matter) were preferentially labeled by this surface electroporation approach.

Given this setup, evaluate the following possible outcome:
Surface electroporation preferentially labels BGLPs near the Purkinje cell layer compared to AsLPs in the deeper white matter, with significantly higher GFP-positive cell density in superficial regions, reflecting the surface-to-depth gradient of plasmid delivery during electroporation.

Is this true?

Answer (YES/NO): YES